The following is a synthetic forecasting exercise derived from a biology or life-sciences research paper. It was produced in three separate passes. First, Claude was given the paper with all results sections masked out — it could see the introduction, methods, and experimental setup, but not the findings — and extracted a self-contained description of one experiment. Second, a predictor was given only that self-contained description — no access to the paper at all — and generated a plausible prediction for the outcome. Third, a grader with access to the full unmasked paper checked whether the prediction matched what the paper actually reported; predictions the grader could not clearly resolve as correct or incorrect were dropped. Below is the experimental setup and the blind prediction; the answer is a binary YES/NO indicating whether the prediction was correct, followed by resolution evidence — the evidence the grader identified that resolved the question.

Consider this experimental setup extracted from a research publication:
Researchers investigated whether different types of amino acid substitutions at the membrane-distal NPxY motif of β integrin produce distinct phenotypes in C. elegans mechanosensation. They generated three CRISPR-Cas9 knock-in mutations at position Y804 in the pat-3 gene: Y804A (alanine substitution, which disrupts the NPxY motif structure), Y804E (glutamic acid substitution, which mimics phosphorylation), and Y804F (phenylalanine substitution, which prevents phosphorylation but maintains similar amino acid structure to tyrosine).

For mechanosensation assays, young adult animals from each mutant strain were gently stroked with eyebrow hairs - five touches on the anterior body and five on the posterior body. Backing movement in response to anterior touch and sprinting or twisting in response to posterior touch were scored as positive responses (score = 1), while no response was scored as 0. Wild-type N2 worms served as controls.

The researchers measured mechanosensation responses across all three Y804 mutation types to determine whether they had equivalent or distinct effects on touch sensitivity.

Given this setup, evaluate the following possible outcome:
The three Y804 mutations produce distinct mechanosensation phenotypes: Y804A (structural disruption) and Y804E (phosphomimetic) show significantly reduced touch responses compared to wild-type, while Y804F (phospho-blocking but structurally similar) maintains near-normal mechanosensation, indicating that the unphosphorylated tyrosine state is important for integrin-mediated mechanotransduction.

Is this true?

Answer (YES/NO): NO